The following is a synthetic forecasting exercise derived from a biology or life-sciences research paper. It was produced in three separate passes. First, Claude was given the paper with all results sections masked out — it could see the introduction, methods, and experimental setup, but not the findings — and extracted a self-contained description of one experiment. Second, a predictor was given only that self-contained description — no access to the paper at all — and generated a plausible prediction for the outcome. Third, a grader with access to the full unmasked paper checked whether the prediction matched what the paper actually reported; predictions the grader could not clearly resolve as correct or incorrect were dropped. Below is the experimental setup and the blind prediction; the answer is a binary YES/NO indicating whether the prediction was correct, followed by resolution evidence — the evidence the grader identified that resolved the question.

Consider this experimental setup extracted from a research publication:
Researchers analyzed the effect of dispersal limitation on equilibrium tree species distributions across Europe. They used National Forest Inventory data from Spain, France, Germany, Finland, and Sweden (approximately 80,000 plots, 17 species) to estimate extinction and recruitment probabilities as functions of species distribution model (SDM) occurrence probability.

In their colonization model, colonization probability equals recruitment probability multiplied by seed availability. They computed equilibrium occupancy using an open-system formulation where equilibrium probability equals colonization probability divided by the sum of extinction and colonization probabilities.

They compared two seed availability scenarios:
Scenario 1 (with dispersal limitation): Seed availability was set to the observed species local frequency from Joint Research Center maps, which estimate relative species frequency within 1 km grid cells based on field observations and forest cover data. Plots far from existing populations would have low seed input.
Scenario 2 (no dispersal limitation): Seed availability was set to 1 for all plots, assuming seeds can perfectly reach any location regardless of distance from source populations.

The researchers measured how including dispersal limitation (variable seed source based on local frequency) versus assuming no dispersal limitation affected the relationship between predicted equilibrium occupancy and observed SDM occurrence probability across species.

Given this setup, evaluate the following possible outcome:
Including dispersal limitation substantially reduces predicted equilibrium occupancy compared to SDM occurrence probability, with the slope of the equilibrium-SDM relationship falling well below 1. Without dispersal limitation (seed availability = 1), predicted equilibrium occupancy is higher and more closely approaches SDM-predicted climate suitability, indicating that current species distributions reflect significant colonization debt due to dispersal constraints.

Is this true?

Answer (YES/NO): NO